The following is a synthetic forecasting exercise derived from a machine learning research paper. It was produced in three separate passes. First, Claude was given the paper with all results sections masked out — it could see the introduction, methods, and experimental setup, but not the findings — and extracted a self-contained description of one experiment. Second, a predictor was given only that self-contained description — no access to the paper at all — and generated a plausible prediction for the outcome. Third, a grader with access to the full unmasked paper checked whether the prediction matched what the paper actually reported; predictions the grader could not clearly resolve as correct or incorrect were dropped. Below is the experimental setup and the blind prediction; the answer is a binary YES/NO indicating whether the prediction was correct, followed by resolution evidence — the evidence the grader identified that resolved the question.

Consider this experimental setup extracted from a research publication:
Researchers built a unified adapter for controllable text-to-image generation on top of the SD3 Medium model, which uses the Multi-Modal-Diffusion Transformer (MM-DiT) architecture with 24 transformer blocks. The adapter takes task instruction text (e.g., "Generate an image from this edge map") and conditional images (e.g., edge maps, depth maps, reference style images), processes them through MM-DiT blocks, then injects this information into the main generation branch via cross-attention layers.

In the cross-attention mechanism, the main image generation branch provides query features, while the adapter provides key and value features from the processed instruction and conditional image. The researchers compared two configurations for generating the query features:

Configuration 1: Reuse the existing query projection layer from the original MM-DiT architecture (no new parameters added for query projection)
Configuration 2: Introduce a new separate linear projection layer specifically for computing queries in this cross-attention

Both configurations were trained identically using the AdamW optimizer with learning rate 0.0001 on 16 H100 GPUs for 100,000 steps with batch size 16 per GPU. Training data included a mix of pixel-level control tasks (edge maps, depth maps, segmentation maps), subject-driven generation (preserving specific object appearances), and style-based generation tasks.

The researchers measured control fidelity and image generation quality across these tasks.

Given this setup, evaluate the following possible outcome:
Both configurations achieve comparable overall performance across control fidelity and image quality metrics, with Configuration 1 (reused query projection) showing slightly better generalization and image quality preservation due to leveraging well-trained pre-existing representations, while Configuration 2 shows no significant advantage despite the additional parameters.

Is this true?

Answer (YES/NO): NO